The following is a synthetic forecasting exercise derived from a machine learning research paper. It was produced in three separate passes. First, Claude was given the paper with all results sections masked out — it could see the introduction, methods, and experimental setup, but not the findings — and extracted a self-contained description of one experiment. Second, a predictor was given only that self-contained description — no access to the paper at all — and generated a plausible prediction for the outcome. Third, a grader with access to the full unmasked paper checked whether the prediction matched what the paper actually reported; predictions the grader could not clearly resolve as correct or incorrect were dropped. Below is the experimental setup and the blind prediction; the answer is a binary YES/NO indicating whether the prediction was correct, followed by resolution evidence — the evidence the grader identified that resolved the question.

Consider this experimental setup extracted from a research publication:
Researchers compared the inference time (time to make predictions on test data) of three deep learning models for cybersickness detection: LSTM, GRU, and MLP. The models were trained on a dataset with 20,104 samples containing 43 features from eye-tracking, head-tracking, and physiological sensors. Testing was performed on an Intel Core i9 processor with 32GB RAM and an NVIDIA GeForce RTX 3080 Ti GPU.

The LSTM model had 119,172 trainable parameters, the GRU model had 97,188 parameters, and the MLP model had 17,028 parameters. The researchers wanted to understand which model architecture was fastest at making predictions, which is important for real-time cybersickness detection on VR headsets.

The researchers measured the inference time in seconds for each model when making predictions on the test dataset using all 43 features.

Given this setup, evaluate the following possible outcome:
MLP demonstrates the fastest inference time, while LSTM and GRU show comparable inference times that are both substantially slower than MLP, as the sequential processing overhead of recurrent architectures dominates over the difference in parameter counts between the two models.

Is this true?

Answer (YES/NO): YES